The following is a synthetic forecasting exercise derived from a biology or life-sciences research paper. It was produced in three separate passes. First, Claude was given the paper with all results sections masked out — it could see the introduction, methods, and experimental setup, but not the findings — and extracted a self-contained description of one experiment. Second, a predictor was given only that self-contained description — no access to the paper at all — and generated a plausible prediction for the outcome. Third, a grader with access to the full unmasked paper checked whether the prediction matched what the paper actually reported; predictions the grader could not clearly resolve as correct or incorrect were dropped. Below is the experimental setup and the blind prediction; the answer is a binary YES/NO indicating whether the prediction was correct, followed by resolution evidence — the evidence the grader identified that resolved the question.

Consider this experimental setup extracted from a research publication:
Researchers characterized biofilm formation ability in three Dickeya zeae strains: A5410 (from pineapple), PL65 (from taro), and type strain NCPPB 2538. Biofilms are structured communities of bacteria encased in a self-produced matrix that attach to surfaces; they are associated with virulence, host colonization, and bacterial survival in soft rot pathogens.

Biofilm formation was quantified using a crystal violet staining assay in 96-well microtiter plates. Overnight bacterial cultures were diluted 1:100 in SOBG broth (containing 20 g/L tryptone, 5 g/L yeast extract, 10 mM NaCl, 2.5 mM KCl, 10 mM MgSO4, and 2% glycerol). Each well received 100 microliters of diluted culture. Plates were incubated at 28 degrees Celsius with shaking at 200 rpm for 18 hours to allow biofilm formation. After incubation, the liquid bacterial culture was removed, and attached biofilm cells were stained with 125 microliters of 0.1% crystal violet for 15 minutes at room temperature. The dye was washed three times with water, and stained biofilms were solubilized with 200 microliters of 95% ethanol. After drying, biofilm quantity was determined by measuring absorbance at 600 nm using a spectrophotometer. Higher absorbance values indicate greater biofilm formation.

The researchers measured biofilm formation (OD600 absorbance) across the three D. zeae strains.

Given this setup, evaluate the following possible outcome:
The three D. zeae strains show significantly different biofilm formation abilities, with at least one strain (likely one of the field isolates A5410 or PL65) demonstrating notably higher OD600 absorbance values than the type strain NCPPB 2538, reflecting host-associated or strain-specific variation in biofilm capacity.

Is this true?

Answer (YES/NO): NO